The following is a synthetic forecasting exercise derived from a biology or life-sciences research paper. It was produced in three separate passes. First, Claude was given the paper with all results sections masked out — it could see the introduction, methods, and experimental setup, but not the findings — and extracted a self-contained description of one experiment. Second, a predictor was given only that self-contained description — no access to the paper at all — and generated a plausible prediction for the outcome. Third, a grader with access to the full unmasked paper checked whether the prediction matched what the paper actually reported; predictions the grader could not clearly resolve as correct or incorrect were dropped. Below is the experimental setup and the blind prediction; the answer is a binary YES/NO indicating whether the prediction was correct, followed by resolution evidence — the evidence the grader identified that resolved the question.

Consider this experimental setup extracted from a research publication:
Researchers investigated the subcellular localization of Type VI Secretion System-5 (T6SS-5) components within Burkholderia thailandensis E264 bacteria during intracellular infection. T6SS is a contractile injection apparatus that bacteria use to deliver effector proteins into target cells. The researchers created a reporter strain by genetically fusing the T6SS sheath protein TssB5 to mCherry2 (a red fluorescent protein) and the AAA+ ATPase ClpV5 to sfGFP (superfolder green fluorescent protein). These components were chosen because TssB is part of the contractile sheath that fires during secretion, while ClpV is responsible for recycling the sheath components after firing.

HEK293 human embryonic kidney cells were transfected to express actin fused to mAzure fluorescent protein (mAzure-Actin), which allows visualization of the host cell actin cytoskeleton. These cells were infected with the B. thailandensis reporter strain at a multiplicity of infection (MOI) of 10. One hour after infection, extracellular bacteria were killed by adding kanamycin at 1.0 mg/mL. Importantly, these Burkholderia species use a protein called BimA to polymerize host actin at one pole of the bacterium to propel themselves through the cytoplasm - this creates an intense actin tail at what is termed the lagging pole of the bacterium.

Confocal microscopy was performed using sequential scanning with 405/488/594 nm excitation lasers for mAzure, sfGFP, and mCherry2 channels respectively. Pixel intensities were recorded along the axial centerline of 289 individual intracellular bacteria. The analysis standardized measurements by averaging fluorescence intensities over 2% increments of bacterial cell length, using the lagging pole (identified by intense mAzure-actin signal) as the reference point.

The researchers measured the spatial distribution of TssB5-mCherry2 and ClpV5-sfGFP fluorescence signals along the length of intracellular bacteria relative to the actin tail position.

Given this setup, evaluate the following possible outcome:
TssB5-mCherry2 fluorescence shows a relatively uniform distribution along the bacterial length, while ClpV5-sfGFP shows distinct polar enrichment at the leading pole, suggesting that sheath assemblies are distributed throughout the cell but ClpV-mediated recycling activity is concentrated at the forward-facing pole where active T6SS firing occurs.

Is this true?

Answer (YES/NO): NO